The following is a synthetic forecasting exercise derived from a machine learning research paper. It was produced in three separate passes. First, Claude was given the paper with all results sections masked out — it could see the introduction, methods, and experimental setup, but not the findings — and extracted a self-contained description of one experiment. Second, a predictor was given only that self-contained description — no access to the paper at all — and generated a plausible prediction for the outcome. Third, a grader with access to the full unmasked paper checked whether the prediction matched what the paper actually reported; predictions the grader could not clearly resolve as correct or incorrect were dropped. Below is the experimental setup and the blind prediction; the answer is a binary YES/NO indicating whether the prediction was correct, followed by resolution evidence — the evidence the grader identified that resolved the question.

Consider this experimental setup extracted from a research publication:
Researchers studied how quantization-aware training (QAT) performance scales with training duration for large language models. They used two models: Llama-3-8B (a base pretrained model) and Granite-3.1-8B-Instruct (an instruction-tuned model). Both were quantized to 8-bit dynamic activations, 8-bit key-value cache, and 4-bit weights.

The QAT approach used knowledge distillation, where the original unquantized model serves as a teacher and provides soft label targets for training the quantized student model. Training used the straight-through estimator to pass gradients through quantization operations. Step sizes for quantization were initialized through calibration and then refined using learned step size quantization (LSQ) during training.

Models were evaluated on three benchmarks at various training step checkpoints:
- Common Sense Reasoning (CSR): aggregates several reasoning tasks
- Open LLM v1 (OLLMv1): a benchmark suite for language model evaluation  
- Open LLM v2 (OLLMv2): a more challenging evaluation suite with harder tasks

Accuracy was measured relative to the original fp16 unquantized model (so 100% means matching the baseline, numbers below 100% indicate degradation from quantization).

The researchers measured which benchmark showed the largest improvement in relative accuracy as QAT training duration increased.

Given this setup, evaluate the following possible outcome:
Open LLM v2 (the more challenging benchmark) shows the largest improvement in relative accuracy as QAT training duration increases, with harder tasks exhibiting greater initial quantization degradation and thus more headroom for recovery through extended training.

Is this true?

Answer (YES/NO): YES